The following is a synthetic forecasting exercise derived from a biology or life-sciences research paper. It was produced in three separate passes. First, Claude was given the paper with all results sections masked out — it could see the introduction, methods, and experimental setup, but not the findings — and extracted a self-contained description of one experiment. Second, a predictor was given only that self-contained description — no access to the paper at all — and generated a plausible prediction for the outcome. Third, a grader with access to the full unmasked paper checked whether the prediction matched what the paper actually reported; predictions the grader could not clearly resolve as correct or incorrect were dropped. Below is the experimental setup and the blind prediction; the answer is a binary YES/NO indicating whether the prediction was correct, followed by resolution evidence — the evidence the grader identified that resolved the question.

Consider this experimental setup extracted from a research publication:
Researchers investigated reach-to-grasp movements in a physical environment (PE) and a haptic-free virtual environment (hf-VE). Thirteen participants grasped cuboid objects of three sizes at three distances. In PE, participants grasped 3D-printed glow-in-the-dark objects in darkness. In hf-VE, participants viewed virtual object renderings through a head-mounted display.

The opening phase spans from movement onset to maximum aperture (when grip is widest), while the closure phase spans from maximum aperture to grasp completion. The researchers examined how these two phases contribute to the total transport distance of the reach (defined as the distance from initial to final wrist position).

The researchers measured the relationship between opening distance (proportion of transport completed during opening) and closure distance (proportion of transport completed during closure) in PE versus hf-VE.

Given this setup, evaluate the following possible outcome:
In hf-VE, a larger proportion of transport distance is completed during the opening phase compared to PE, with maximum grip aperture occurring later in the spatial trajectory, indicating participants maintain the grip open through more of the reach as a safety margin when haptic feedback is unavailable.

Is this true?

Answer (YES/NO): NO